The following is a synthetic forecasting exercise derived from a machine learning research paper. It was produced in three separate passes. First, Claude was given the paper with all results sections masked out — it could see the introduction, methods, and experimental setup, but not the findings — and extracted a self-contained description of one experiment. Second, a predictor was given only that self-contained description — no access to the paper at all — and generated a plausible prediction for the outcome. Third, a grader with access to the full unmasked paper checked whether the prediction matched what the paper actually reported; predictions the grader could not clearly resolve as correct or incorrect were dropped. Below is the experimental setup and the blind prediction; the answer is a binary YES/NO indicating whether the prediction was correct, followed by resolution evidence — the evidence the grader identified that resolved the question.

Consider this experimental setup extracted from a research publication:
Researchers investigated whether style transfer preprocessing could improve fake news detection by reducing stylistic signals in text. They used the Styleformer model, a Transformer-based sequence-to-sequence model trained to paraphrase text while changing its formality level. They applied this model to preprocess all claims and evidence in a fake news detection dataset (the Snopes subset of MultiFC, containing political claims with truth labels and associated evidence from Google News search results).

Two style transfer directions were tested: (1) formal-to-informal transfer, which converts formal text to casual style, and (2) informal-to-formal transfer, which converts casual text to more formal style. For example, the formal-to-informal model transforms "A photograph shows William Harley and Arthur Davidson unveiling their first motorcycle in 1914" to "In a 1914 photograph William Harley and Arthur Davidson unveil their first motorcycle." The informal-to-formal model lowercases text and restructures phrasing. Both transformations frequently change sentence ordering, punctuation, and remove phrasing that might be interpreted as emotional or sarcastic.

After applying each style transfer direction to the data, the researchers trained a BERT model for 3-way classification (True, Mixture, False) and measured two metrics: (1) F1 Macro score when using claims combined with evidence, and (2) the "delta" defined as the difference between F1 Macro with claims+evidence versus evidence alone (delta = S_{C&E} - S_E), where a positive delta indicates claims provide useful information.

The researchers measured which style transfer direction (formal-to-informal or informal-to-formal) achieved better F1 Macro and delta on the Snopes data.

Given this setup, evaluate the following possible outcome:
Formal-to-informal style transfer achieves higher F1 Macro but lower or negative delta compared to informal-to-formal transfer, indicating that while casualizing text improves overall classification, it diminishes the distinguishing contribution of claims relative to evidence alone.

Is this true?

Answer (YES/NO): NO